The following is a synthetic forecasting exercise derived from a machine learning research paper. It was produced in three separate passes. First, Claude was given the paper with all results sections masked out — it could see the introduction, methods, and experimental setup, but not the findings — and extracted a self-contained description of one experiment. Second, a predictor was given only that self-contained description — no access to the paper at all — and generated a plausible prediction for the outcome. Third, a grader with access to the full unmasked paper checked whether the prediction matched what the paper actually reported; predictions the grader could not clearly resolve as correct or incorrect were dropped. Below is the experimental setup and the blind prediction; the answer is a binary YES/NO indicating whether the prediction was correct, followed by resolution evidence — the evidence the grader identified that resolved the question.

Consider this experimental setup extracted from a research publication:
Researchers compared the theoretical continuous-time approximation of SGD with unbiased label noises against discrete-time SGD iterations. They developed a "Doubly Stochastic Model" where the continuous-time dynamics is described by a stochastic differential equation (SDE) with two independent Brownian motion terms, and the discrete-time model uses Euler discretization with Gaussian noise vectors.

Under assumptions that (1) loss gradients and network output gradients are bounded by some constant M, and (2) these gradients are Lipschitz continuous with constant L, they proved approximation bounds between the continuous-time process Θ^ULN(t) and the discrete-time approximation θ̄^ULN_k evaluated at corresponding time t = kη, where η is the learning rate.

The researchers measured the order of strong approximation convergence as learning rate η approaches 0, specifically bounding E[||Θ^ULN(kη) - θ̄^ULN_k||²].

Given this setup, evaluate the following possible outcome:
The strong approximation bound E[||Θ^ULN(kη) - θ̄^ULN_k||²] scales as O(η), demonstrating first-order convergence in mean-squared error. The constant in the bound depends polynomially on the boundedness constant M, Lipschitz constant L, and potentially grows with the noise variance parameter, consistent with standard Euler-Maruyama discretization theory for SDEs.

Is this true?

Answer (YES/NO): NO